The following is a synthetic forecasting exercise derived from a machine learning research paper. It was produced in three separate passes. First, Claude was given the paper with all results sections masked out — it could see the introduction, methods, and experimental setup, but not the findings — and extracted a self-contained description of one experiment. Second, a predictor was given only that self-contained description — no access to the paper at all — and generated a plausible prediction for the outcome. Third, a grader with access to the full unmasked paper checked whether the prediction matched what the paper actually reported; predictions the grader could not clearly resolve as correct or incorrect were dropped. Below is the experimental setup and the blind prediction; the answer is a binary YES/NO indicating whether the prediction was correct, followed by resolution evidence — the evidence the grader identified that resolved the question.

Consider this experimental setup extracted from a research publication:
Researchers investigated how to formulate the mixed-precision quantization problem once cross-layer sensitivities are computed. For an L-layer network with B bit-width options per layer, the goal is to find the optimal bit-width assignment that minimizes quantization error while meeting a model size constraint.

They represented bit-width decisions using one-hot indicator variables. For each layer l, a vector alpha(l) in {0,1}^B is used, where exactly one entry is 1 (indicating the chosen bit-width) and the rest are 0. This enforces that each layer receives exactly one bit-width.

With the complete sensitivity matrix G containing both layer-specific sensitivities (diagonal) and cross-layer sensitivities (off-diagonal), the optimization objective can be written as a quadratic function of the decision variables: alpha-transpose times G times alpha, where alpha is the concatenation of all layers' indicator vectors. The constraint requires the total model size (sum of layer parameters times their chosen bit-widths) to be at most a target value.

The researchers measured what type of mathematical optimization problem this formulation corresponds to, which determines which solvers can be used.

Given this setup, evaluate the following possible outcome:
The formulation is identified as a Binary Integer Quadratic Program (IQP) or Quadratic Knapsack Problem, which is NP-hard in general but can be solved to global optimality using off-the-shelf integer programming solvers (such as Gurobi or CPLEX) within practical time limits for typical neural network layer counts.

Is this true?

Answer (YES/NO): YES